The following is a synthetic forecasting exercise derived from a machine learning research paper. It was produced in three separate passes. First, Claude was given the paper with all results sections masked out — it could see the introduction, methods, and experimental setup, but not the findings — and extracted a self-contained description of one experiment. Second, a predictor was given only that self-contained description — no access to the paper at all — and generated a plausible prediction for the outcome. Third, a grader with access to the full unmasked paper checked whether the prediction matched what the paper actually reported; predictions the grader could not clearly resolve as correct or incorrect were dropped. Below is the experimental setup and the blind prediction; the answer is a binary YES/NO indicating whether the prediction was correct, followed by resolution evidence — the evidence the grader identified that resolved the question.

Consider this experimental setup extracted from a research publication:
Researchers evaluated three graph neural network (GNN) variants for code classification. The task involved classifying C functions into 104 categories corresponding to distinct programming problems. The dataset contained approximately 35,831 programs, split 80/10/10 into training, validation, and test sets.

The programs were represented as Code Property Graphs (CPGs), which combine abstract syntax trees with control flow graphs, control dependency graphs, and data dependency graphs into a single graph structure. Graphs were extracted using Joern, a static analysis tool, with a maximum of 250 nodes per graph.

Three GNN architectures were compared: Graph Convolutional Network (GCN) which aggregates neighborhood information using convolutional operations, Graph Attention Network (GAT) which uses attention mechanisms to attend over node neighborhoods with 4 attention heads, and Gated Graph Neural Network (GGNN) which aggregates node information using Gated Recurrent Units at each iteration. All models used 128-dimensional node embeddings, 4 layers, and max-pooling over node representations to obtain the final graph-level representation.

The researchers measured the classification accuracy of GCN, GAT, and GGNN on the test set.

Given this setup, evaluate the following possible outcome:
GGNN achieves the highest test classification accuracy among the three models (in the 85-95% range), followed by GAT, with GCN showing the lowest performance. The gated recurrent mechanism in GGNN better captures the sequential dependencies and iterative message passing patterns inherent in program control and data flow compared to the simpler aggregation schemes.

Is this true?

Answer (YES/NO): YES